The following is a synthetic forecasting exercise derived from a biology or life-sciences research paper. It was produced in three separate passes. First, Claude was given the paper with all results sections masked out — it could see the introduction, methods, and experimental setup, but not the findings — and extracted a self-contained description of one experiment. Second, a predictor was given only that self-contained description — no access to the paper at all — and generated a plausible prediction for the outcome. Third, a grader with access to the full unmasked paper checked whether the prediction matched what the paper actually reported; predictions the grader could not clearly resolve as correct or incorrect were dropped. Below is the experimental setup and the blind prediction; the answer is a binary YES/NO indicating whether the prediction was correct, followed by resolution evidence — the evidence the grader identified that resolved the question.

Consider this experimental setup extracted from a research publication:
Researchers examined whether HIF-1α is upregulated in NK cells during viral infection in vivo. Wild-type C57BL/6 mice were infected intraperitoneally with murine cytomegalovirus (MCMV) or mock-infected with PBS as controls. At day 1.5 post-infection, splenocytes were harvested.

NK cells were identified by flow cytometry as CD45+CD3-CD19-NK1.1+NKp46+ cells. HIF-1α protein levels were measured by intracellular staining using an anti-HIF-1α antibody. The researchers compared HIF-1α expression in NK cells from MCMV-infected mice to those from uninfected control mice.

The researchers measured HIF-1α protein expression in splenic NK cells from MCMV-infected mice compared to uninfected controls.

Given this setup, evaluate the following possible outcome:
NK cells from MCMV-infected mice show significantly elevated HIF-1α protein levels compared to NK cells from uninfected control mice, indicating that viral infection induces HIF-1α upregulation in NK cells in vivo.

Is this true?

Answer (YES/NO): YES